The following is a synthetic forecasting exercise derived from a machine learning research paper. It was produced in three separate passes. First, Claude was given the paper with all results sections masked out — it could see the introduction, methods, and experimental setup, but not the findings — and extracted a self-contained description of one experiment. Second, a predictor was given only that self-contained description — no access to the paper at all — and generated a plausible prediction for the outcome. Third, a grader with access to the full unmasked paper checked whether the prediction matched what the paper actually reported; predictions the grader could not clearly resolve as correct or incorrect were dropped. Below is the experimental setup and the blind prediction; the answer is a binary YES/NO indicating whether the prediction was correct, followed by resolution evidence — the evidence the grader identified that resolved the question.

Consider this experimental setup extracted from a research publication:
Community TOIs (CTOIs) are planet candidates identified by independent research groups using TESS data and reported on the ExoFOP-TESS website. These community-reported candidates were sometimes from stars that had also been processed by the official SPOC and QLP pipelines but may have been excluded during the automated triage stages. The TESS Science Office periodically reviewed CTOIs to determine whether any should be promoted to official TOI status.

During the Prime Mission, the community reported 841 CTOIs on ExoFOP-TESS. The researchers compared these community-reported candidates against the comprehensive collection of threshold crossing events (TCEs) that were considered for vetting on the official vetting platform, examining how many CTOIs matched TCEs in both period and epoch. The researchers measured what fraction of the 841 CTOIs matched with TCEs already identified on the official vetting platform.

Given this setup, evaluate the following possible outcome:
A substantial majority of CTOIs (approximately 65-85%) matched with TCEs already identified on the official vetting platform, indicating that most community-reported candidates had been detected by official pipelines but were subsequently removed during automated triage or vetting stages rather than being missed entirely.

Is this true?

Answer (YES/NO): NO